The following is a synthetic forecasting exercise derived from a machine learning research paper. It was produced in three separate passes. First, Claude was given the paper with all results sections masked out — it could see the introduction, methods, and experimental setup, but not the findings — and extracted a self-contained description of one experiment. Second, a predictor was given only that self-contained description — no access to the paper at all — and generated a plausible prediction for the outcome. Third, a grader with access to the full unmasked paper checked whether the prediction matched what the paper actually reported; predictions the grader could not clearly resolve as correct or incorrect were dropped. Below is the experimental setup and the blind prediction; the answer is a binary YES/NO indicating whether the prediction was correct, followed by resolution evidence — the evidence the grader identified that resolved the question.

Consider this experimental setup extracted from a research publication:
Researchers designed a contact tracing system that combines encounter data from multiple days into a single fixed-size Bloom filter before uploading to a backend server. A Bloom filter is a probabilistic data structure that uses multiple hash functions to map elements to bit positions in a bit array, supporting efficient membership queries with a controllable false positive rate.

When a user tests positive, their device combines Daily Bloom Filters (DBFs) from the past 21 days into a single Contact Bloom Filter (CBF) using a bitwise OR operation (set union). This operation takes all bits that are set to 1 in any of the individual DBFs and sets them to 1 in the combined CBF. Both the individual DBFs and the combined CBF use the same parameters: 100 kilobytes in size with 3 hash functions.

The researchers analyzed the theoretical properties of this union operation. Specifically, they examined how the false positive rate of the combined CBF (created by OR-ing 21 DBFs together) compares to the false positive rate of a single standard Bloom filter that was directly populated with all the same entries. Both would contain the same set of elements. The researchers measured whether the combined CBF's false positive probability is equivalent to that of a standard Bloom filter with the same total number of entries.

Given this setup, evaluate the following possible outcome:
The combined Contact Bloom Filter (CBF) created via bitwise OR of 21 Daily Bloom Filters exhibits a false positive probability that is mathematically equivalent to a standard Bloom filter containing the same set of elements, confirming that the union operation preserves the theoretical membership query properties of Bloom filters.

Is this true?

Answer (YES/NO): NO